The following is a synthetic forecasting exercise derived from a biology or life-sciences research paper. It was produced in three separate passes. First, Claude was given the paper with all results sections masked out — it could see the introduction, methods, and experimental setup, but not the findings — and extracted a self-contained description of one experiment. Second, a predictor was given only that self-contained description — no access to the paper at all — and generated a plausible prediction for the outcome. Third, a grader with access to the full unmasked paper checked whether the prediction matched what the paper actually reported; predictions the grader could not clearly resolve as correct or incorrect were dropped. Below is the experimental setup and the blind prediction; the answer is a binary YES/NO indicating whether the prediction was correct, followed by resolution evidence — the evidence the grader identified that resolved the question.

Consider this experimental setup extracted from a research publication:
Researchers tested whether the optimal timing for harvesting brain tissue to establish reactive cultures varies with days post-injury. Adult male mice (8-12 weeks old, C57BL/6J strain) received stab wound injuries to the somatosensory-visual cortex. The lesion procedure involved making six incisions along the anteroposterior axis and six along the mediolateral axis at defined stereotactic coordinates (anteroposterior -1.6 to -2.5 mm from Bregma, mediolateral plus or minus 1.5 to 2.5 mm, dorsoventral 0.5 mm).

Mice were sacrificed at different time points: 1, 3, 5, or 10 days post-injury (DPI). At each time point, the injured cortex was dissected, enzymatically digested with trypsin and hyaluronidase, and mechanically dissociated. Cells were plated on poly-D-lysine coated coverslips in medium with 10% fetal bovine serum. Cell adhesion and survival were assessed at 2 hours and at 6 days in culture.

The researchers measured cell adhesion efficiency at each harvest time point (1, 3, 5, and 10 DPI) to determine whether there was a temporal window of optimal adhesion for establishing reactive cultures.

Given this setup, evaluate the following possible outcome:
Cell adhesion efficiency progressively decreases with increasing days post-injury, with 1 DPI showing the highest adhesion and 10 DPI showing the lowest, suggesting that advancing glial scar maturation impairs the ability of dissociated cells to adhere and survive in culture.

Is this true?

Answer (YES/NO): NO